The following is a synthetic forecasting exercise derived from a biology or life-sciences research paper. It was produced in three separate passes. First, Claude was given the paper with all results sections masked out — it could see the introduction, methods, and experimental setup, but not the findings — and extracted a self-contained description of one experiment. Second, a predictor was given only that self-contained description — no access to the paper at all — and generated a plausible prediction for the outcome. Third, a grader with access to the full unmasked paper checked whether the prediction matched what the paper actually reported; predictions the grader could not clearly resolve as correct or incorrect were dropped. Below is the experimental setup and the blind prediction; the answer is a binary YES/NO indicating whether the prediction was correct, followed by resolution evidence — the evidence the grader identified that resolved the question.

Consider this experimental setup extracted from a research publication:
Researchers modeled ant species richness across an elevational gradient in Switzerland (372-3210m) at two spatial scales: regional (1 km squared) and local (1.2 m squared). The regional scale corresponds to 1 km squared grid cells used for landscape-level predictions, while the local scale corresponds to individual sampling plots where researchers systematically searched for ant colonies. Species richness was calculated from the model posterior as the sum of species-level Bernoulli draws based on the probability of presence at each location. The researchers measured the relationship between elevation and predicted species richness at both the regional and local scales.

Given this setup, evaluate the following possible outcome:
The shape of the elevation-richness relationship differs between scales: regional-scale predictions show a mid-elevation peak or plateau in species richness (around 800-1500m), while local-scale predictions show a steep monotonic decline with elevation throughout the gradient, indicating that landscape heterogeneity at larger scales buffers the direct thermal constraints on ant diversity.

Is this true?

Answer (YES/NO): NO